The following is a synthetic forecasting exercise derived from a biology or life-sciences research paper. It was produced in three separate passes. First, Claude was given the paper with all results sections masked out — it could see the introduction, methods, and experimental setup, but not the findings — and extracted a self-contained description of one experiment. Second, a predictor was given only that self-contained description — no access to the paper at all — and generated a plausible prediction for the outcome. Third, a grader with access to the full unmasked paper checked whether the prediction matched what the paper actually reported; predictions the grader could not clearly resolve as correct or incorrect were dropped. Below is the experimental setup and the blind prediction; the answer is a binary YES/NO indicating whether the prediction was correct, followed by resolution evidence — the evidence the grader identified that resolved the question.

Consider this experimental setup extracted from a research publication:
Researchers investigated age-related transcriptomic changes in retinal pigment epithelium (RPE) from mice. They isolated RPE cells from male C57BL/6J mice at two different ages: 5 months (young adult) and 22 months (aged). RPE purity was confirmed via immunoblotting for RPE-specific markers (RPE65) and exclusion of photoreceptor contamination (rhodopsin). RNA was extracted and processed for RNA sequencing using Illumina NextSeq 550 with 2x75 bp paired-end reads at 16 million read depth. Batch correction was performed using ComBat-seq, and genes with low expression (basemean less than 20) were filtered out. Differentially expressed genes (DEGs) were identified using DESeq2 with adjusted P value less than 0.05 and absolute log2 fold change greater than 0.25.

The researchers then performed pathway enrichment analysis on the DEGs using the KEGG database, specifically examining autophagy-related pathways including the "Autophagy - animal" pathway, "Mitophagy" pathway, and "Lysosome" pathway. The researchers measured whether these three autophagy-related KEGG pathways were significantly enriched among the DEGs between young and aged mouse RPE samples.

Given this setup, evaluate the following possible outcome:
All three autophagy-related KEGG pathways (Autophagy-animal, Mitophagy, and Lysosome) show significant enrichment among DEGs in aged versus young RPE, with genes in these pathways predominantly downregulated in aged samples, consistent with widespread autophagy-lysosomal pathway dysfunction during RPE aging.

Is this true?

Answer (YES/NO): NO